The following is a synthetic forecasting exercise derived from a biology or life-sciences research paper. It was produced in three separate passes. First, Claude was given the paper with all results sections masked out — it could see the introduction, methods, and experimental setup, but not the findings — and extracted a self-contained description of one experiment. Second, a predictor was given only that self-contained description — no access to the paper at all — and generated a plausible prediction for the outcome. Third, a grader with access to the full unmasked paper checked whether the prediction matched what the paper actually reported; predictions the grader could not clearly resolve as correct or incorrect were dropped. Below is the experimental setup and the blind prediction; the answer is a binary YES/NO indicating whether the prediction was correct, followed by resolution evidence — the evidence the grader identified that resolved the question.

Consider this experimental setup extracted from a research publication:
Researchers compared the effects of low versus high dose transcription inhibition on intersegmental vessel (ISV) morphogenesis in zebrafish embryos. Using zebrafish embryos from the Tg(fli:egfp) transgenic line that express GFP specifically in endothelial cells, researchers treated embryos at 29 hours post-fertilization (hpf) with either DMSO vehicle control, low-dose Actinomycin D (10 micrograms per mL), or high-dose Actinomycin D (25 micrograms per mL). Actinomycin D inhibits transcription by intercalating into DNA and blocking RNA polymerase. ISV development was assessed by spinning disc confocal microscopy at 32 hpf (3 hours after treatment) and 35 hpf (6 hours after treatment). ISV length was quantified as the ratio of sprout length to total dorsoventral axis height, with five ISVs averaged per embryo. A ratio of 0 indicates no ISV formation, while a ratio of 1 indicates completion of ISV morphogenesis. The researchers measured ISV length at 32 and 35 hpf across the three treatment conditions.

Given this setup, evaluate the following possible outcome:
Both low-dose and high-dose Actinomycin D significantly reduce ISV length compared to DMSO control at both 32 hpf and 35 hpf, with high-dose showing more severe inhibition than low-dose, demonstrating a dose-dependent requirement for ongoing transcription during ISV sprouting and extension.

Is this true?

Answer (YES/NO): NO